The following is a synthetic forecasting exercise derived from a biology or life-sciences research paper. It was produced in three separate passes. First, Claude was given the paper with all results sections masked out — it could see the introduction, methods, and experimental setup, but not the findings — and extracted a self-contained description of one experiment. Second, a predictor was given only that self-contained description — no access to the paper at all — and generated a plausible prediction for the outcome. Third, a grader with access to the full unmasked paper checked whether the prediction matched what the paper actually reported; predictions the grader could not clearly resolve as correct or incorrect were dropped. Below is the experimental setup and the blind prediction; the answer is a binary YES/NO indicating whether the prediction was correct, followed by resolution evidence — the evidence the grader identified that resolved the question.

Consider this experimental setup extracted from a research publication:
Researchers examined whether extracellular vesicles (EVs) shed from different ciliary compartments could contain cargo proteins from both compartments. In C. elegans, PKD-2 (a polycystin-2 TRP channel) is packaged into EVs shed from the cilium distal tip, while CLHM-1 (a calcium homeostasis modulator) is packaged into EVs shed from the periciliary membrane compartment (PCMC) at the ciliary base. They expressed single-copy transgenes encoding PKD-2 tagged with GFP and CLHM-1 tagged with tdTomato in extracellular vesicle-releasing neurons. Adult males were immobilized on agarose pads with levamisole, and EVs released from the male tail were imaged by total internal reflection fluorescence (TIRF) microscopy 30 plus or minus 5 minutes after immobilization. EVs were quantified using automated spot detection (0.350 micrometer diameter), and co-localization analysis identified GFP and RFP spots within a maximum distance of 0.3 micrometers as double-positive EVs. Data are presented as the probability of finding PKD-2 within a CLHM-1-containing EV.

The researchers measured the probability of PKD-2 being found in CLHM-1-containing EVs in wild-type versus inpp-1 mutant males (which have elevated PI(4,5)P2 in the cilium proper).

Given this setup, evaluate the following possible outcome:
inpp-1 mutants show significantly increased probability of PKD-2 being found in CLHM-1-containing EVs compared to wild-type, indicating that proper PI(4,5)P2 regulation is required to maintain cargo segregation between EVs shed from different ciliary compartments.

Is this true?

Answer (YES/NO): NO